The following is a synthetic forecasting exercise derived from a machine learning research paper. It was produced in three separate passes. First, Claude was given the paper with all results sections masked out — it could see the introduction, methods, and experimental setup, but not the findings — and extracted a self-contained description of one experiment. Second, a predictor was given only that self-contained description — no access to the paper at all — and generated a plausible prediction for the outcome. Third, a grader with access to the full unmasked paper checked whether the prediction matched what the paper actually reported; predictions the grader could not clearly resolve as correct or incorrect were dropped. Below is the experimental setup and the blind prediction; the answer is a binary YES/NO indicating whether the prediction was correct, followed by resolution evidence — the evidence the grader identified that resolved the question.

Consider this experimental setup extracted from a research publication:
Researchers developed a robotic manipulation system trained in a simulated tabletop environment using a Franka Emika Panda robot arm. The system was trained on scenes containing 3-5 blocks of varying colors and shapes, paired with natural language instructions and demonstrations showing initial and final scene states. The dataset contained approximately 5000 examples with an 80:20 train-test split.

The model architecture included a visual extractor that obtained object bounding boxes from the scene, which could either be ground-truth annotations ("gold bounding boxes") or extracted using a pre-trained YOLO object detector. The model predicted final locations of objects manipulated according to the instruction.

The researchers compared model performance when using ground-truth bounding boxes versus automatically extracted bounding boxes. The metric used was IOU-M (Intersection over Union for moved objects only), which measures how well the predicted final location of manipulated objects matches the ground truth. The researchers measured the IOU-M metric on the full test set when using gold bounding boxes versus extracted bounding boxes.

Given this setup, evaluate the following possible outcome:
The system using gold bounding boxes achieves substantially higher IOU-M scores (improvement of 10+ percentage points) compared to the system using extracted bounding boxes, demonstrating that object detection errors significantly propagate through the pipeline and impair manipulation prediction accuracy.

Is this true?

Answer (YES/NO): YES